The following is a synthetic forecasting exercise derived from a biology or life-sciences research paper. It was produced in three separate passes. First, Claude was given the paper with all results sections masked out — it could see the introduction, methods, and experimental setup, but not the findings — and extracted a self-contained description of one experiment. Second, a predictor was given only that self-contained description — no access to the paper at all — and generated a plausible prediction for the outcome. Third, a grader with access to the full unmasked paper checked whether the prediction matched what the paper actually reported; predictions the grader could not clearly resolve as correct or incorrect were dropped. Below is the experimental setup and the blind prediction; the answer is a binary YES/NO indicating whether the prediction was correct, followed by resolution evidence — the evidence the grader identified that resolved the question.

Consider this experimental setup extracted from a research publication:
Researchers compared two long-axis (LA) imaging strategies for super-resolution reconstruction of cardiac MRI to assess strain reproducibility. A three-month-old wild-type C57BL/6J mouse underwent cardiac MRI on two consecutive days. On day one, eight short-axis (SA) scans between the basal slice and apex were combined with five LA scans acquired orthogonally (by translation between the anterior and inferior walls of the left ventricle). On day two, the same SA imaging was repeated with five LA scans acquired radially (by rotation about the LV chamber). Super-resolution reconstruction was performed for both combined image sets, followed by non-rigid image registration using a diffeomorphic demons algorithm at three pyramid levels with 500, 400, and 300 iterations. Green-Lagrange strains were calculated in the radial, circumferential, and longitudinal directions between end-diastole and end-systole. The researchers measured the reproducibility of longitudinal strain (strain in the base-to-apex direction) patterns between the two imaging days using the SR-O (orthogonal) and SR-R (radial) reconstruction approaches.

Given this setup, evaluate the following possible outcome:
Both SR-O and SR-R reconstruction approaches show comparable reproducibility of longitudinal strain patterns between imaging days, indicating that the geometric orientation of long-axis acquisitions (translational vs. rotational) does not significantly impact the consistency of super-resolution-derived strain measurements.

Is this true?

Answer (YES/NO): YES